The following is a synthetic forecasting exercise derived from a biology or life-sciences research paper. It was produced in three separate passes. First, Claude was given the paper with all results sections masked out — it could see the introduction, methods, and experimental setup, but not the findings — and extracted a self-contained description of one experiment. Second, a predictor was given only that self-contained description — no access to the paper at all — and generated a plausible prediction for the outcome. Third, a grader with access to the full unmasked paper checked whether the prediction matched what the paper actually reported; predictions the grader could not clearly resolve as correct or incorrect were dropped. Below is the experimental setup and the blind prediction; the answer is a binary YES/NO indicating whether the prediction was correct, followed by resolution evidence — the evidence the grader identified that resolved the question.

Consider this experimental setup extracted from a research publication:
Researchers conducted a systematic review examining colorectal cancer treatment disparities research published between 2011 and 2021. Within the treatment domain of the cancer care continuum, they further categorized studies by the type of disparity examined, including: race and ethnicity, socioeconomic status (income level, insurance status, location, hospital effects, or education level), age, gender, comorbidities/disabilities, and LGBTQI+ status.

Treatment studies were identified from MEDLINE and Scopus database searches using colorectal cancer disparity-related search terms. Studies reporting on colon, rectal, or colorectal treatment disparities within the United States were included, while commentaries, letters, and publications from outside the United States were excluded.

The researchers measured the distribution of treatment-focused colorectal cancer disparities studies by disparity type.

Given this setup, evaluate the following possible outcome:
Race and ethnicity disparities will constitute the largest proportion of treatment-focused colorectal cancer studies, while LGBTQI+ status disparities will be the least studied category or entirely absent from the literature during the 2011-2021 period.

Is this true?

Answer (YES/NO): YES